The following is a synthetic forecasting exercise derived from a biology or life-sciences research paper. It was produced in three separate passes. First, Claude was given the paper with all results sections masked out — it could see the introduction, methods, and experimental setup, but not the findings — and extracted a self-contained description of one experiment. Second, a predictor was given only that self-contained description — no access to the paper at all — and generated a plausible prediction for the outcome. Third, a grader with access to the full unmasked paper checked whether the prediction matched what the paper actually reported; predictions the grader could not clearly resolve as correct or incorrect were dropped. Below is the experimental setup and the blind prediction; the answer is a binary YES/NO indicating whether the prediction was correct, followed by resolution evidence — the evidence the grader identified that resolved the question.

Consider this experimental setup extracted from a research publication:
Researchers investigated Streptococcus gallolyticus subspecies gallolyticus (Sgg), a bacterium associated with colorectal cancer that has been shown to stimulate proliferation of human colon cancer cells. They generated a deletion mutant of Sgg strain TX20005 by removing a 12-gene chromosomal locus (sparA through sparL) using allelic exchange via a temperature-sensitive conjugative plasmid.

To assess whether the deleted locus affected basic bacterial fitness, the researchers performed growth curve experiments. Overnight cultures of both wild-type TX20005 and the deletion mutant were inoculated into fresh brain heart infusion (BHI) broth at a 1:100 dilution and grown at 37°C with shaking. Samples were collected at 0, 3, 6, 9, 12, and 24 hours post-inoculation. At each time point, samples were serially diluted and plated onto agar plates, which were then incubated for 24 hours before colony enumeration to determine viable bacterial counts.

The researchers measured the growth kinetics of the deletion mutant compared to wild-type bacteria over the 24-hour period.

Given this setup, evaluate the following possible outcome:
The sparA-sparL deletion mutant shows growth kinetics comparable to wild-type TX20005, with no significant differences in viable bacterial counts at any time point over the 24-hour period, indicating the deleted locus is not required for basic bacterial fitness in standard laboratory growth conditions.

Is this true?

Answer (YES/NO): YES